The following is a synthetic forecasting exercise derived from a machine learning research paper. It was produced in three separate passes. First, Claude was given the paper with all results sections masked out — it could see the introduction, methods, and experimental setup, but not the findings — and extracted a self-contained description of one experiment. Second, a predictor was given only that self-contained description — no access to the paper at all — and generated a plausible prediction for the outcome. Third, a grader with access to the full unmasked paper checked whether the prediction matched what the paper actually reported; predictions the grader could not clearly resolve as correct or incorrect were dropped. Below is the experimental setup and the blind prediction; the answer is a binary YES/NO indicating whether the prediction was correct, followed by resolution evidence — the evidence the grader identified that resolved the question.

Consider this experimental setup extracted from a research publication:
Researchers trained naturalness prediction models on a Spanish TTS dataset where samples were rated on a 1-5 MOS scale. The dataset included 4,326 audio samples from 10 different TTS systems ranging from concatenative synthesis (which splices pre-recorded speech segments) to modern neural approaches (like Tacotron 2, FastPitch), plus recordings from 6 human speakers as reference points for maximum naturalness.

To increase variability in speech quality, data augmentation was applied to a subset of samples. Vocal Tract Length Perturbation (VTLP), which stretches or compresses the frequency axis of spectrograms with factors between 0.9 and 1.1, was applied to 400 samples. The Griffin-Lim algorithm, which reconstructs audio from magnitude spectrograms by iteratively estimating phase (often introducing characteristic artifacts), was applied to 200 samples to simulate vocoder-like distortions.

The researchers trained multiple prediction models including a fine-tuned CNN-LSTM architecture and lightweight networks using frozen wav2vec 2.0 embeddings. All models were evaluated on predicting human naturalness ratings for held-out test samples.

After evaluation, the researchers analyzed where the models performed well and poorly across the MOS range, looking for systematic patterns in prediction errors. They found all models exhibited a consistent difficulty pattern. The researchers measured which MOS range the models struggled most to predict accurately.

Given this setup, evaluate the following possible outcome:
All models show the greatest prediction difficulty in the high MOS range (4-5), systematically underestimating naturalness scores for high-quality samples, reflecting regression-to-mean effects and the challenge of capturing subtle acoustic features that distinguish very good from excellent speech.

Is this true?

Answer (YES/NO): NO